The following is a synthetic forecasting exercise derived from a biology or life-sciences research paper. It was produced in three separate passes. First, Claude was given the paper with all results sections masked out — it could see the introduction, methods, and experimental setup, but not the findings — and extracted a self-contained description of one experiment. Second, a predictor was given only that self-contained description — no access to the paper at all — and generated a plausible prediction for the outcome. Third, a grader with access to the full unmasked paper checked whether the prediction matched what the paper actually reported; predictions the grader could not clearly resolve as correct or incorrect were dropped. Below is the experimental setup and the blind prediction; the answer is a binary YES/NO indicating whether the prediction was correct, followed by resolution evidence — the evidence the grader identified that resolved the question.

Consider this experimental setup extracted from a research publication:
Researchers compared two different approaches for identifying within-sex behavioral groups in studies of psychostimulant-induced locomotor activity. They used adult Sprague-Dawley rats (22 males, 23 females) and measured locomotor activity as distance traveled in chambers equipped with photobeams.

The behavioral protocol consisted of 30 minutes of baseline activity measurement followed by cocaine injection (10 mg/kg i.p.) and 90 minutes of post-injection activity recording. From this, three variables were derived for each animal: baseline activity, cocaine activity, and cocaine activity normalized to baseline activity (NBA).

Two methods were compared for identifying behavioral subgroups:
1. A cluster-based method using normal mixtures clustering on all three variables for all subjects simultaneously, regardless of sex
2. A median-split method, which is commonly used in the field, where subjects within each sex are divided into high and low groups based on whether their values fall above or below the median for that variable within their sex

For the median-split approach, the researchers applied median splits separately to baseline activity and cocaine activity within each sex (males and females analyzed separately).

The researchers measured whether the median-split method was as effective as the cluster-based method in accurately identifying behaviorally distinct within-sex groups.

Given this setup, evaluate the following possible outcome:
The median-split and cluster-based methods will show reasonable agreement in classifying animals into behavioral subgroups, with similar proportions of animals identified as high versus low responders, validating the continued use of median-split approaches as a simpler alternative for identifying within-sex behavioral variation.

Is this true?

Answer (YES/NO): NO